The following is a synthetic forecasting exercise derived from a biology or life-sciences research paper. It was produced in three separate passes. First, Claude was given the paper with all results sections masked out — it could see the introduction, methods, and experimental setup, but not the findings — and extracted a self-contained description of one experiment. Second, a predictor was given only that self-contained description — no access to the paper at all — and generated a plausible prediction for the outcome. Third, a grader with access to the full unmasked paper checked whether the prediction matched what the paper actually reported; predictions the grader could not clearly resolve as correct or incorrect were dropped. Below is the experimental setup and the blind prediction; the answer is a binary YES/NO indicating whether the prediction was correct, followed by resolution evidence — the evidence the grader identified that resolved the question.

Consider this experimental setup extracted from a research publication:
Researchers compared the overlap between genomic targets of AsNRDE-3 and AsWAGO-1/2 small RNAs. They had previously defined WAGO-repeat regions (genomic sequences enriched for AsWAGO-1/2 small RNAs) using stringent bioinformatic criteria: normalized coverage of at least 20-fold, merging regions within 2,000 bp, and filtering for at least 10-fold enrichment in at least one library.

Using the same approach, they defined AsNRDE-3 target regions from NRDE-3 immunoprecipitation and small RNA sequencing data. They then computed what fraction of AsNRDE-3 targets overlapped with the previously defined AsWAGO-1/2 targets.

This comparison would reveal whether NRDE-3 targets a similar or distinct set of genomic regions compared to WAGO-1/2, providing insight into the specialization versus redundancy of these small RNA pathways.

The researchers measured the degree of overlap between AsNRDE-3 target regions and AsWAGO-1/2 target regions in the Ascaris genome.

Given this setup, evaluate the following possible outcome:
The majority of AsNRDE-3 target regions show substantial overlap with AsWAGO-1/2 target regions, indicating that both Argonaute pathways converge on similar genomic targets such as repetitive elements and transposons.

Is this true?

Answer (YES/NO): YES